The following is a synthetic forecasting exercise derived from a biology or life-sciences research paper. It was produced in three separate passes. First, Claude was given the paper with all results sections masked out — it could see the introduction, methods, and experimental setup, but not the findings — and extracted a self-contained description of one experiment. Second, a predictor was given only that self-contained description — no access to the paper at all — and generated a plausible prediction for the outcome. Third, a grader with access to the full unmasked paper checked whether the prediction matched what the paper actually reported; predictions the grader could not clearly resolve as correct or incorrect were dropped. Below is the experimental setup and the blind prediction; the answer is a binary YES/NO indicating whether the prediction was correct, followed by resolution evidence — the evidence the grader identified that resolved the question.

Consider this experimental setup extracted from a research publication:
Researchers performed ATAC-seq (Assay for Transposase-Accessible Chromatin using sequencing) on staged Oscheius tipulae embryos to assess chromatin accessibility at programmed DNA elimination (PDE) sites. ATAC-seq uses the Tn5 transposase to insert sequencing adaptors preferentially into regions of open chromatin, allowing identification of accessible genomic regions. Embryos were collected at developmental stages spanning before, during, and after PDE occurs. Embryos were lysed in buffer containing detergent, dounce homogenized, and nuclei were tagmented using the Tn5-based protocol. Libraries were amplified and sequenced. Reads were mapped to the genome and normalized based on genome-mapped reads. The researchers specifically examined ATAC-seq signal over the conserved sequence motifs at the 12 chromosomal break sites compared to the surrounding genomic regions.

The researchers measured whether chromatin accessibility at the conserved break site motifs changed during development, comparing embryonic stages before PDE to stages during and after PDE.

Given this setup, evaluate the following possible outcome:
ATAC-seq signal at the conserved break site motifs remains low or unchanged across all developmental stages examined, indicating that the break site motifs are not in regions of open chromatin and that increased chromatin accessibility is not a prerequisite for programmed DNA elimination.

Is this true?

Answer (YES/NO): YES